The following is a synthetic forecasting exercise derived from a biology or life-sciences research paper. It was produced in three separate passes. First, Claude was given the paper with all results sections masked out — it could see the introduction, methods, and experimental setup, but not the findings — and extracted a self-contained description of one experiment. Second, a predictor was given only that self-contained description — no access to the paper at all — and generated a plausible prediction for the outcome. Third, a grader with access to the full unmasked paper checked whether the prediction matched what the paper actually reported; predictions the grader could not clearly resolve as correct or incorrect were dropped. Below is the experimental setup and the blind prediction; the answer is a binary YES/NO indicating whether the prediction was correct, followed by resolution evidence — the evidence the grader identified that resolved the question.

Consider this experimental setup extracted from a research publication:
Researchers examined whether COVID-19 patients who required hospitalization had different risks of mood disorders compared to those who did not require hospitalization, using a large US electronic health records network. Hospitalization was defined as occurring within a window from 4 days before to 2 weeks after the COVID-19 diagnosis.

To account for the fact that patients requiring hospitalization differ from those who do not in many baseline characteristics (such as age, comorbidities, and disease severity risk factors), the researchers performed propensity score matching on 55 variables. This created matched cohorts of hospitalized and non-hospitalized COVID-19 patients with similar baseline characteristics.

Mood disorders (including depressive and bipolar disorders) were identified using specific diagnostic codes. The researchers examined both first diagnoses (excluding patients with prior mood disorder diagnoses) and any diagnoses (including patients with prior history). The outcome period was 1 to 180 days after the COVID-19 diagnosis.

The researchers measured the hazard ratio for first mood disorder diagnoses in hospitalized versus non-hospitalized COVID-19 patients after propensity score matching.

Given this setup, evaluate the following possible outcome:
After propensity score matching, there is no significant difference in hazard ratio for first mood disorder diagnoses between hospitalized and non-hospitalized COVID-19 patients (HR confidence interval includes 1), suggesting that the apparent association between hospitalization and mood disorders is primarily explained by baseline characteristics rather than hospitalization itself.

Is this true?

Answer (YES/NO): NO